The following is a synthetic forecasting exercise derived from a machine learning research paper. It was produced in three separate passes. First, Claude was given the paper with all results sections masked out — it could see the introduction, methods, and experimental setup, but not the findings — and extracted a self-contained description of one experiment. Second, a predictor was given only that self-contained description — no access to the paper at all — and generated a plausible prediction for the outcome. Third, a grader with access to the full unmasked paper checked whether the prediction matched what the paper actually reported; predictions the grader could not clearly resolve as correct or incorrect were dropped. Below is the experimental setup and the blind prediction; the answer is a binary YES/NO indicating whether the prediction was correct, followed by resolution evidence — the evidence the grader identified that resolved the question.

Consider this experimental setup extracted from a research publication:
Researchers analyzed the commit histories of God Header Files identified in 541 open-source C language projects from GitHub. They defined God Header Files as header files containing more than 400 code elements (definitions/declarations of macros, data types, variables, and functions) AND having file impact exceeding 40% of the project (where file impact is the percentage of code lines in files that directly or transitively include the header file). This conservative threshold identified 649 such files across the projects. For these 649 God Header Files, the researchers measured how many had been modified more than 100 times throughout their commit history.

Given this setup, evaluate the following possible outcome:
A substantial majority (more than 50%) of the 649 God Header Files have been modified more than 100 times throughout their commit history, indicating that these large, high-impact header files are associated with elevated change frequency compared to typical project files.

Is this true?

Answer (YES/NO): NO